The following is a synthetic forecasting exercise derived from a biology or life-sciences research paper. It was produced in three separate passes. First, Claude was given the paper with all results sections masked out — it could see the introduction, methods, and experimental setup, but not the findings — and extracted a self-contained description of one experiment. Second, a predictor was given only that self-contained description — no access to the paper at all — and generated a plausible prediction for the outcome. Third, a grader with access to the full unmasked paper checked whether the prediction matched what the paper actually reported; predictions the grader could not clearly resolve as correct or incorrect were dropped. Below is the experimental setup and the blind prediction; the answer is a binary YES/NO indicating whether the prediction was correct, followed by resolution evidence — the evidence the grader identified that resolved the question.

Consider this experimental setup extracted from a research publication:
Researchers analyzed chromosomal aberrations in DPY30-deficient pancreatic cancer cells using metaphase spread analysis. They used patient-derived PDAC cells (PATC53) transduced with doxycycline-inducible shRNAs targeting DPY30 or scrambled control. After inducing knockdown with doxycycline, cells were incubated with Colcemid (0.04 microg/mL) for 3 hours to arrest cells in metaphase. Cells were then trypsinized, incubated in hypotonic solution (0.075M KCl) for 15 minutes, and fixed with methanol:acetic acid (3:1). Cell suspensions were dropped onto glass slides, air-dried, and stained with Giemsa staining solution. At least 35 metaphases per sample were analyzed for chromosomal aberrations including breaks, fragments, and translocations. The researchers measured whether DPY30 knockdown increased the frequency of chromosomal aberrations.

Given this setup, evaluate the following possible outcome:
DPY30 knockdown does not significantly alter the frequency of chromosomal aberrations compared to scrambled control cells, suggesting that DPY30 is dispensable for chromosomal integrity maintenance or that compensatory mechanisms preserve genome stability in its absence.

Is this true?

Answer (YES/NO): NO